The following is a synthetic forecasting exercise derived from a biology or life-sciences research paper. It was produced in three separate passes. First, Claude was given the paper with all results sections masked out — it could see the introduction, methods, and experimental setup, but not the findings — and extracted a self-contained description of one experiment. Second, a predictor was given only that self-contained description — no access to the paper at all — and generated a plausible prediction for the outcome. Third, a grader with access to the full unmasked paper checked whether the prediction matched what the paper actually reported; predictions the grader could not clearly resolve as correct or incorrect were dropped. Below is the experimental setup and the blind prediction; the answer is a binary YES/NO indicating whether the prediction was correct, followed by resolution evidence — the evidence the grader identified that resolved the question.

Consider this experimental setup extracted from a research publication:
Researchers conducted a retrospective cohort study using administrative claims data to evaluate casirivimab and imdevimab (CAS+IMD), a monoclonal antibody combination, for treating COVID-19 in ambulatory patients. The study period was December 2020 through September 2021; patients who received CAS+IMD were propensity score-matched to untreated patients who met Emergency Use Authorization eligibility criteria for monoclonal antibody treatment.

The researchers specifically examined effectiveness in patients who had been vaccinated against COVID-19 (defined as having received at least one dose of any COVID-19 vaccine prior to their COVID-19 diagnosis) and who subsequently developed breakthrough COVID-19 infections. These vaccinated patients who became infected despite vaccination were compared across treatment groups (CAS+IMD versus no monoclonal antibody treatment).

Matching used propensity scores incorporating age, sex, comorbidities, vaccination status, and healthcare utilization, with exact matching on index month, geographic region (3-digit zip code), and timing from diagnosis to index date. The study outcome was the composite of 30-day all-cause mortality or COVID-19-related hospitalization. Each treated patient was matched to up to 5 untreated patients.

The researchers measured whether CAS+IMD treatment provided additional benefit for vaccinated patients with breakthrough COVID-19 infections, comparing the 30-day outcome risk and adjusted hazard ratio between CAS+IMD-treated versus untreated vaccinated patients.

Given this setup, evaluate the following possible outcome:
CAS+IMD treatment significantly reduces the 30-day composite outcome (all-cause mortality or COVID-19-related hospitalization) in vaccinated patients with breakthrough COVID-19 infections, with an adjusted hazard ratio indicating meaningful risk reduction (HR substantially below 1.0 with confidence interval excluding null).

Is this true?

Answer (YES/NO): YES